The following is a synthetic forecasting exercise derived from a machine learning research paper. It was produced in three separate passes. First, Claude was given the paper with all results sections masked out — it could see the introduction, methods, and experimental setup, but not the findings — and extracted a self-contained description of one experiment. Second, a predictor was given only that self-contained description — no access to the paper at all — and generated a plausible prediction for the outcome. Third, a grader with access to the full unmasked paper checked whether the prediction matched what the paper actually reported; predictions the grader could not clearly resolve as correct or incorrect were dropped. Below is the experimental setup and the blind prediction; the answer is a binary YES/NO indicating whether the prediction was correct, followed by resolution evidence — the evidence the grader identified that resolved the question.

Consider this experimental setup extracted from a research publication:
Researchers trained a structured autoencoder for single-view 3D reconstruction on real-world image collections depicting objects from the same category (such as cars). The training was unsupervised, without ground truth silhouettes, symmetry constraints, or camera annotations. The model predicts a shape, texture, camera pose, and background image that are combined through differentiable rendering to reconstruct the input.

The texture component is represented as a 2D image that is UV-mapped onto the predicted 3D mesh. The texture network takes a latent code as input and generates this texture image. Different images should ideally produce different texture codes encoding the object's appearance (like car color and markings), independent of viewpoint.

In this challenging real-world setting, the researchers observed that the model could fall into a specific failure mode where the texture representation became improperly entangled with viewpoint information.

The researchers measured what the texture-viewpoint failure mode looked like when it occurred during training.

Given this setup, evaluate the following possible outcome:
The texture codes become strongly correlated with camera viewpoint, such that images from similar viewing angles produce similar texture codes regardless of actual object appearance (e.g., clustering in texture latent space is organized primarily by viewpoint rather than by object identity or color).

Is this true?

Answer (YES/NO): NO